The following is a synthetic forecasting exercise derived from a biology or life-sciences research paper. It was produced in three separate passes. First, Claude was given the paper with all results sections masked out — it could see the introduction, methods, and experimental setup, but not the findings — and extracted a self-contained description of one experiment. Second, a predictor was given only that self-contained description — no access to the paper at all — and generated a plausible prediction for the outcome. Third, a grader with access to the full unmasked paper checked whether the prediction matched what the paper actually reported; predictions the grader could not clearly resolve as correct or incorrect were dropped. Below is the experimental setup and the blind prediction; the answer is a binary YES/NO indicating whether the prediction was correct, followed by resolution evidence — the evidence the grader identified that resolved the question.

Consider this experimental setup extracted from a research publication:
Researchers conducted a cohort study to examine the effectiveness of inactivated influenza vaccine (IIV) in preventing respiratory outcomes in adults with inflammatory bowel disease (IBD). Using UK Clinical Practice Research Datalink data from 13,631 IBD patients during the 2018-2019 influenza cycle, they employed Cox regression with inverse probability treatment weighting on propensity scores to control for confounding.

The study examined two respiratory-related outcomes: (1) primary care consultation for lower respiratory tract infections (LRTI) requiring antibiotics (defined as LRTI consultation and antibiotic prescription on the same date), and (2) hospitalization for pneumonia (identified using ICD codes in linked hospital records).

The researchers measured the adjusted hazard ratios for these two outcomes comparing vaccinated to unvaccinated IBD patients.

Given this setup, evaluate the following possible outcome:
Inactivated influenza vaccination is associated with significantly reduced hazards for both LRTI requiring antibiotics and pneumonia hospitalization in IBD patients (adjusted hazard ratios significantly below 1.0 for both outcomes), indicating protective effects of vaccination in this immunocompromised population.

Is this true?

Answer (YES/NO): NO